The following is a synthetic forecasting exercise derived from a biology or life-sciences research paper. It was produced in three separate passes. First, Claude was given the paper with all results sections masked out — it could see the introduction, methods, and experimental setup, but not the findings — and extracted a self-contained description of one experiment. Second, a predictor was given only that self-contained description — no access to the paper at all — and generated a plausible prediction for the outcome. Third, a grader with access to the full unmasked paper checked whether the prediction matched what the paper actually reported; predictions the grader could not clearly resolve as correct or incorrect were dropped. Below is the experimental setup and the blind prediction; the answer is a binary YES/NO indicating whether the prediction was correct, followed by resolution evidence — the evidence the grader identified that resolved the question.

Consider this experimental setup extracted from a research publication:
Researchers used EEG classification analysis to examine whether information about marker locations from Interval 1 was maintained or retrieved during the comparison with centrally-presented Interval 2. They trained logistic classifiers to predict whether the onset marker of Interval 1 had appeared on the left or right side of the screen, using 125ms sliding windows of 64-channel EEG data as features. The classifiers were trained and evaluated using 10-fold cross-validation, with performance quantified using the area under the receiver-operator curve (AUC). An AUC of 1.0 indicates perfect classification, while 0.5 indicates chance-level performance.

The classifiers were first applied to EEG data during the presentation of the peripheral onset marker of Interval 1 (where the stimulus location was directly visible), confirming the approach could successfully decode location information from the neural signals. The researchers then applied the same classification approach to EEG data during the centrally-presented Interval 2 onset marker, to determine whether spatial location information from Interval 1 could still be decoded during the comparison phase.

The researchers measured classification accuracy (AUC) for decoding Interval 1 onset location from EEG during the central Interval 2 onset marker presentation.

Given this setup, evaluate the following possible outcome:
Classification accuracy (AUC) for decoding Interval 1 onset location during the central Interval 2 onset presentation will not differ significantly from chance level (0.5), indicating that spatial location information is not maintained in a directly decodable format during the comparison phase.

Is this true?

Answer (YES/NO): YES